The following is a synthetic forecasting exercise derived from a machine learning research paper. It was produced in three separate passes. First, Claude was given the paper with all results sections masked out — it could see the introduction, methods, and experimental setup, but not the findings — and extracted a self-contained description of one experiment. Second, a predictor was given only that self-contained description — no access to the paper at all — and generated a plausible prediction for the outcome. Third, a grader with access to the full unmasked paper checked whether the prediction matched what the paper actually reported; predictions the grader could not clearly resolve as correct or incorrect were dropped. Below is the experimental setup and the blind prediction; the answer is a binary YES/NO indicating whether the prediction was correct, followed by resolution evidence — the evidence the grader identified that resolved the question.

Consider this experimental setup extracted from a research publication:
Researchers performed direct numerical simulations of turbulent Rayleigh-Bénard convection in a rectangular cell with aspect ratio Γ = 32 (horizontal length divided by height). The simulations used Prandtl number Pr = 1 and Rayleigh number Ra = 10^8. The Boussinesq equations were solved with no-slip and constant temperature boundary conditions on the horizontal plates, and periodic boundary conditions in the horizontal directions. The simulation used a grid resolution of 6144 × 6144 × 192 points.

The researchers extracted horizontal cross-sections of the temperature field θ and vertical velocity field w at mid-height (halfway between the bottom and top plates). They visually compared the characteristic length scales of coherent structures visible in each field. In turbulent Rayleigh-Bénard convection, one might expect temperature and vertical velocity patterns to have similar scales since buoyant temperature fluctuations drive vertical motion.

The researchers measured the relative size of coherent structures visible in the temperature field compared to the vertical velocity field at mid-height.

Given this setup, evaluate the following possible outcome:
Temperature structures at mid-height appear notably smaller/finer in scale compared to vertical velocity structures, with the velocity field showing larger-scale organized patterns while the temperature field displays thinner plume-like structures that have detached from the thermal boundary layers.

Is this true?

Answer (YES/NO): NO